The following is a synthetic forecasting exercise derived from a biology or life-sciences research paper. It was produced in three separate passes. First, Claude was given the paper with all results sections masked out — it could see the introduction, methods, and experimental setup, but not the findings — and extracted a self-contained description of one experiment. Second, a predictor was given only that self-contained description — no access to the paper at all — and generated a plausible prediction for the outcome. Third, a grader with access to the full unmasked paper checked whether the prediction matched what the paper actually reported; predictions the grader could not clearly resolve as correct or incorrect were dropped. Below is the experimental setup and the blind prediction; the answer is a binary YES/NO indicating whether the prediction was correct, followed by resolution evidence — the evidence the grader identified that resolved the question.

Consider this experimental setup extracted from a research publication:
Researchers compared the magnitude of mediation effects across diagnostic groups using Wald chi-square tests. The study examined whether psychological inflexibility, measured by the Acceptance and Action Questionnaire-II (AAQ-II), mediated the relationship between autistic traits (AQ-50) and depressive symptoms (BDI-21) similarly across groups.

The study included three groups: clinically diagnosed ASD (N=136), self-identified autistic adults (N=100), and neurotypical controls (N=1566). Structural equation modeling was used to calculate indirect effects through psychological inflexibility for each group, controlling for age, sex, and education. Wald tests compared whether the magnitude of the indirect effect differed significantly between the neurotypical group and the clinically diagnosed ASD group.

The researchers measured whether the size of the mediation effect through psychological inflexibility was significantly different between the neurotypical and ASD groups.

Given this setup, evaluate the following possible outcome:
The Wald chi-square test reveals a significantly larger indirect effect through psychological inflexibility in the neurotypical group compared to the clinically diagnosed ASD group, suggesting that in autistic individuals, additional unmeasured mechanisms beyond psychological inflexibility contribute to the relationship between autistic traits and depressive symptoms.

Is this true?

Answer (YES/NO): YES